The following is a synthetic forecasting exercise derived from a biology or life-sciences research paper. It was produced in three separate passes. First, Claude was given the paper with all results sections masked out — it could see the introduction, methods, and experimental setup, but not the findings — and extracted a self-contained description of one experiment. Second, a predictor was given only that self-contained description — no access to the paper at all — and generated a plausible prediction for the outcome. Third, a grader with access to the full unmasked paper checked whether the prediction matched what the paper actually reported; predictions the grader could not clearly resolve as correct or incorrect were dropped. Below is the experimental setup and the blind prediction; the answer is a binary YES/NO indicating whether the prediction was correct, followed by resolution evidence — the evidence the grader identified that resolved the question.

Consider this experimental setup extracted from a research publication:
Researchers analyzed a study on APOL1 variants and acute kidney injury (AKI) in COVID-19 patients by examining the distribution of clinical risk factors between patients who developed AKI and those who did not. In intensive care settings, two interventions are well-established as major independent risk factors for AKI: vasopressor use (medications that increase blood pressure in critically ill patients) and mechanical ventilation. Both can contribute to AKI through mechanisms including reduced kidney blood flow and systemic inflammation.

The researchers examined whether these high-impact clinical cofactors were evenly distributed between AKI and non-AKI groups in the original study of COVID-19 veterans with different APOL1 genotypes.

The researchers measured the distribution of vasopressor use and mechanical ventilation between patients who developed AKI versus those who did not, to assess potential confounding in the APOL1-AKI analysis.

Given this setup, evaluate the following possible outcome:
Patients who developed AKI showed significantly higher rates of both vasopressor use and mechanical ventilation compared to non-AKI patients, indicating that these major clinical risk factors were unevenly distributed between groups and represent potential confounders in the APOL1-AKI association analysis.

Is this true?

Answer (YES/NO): YES